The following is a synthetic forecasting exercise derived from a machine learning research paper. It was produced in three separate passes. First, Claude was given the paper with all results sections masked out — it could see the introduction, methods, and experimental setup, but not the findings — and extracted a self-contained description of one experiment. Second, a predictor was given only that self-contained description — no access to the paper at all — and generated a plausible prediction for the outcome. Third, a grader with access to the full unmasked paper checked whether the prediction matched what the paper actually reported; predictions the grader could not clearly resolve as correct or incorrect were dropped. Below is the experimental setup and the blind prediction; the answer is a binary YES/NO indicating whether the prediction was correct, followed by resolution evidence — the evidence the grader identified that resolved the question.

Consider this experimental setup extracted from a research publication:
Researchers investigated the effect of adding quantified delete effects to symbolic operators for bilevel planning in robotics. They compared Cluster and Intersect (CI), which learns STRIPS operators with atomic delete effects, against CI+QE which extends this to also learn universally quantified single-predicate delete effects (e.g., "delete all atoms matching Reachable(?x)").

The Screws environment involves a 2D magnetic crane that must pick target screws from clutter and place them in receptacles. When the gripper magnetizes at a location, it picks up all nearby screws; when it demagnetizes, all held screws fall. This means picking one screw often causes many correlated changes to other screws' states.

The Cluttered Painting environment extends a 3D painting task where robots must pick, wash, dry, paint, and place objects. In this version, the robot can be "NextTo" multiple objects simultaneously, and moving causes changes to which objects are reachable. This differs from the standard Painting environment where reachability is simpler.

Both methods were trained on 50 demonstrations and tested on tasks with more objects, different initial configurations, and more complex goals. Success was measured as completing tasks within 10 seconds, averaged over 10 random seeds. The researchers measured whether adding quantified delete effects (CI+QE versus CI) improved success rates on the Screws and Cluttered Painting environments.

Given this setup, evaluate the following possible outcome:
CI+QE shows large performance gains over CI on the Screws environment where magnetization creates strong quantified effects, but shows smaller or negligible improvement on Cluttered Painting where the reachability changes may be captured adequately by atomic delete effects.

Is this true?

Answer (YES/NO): NO